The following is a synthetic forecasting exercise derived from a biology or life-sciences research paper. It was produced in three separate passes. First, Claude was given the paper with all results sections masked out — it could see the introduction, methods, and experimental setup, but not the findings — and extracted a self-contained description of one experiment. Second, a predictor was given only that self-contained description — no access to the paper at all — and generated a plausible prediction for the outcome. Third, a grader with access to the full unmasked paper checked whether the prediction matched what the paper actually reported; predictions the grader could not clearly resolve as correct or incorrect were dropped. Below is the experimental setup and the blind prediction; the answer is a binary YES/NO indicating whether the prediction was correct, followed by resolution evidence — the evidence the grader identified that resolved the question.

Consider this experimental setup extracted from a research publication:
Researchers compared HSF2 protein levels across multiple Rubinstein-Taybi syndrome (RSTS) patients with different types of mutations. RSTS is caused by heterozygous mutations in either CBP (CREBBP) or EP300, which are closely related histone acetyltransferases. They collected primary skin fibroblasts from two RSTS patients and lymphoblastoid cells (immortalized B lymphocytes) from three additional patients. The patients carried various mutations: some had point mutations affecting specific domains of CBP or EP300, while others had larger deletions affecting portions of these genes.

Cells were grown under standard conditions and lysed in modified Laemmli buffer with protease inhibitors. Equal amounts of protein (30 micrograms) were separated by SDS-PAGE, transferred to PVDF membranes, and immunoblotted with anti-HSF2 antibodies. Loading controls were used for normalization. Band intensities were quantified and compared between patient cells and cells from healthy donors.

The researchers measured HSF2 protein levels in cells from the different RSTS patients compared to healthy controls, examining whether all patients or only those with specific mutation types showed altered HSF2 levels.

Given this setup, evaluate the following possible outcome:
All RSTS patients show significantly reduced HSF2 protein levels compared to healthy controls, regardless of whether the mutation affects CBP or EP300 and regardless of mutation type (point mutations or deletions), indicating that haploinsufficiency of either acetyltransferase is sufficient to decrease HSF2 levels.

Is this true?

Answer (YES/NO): YES